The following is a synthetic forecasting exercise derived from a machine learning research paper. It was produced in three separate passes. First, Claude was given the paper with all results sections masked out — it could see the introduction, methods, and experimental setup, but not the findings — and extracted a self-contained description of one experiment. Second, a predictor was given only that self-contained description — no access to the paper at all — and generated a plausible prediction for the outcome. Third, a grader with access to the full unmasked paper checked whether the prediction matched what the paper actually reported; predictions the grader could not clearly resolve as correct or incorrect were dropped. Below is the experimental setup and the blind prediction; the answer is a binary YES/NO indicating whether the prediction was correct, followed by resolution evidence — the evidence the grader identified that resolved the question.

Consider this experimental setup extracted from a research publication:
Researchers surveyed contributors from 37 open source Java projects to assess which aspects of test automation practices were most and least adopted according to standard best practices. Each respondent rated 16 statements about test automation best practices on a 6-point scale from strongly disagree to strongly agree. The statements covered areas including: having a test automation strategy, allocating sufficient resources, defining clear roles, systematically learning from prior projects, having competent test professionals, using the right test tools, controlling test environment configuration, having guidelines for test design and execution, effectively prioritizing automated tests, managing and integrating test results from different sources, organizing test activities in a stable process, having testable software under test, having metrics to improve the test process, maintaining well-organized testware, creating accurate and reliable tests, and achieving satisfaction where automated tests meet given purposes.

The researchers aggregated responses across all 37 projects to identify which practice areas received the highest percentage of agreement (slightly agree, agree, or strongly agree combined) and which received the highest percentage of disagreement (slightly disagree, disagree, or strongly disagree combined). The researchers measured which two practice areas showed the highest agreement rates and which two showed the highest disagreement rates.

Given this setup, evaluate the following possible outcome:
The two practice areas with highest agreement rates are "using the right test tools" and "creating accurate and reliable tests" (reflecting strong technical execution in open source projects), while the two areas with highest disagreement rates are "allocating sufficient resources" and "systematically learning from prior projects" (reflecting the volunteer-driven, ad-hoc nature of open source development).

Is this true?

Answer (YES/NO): NO